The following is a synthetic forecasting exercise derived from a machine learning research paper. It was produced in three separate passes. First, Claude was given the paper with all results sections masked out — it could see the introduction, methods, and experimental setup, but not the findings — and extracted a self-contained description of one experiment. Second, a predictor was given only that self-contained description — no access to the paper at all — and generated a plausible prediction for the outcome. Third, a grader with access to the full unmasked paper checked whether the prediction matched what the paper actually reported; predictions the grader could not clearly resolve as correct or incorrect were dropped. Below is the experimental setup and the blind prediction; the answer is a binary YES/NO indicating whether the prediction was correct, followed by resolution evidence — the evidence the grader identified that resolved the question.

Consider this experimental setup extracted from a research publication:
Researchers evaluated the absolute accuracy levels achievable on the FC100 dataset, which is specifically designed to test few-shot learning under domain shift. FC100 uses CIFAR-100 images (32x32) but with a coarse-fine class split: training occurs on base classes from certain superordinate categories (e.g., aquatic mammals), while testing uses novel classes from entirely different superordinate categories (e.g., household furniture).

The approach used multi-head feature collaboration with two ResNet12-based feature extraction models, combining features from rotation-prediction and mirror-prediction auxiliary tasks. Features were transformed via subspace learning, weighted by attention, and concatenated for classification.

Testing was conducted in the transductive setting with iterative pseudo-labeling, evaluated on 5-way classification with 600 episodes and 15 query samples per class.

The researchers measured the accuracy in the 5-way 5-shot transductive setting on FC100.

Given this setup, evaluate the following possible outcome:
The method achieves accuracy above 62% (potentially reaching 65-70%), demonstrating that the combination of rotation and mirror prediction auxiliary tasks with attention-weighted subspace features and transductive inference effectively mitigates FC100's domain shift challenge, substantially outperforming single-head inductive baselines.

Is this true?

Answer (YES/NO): NO